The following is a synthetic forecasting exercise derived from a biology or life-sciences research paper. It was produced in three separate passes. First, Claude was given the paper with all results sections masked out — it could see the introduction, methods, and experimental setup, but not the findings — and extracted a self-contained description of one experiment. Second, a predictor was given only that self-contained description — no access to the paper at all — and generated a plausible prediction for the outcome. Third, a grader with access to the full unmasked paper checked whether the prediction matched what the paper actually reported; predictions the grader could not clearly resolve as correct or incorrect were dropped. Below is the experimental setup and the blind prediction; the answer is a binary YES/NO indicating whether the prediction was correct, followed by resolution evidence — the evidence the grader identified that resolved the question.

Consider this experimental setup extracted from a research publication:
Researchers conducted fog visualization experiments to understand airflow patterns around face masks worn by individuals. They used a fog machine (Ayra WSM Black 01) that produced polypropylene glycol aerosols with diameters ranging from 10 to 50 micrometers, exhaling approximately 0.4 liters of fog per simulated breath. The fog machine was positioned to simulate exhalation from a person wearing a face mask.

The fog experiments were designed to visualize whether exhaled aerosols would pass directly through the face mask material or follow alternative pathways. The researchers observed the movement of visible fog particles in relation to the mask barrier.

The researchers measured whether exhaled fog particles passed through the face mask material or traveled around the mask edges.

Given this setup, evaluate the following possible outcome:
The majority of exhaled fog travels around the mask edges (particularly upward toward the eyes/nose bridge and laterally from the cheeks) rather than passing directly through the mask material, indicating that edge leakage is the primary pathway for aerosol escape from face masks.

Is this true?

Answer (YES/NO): YES